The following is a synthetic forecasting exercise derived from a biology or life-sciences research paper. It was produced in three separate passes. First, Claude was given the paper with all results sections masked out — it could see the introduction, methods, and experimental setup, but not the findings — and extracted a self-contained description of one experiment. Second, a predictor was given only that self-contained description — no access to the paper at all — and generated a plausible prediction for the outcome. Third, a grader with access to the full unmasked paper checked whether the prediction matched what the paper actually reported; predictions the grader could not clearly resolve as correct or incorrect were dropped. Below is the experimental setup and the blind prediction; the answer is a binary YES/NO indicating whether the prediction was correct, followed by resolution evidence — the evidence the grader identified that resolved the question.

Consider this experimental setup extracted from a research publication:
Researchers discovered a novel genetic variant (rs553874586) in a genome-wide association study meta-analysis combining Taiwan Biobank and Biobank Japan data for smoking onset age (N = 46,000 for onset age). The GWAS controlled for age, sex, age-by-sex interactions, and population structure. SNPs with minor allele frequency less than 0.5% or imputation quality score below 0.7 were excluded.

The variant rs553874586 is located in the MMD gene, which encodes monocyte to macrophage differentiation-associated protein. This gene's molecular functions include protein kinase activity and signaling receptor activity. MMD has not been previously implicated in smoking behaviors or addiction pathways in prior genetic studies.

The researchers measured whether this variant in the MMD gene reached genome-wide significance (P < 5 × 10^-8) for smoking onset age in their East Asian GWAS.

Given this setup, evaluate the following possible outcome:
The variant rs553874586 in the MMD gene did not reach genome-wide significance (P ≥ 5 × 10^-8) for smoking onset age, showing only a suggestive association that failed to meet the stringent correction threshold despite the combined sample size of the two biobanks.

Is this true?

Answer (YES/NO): NO